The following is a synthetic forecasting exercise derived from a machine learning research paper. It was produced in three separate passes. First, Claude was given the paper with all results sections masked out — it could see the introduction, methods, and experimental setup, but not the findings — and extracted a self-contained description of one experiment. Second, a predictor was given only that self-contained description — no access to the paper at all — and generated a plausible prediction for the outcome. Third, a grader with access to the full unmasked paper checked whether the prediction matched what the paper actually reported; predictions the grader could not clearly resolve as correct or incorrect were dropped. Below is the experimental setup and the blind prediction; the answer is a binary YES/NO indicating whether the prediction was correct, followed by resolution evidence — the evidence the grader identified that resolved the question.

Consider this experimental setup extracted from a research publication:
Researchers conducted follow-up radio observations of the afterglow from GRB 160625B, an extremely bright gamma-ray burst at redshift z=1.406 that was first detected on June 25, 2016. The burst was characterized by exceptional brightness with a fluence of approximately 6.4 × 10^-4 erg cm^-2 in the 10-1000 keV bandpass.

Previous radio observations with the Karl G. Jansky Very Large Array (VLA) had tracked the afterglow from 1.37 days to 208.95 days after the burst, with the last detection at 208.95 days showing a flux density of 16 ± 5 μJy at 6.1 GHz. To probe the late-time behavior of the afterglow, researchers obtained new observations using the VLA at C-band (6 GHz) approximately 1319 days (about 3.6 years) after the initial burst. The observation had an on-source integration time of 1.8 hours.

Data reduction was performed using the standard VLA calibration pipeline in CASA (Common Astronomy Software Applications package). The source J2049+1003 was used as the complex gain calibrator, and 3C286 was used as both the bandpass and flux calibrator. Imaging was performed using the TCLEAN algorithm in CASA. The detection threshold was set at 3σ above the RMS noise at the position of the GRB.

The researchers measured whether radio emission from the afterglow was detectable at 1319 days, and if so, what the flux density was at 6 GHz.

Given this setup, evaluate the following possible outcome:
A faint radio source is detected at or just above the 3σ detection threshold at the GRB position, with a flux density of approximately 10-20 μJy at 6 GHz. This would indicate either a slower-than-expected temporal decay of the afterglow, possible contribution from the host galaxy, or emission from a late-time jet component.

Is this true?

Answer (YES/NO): NO